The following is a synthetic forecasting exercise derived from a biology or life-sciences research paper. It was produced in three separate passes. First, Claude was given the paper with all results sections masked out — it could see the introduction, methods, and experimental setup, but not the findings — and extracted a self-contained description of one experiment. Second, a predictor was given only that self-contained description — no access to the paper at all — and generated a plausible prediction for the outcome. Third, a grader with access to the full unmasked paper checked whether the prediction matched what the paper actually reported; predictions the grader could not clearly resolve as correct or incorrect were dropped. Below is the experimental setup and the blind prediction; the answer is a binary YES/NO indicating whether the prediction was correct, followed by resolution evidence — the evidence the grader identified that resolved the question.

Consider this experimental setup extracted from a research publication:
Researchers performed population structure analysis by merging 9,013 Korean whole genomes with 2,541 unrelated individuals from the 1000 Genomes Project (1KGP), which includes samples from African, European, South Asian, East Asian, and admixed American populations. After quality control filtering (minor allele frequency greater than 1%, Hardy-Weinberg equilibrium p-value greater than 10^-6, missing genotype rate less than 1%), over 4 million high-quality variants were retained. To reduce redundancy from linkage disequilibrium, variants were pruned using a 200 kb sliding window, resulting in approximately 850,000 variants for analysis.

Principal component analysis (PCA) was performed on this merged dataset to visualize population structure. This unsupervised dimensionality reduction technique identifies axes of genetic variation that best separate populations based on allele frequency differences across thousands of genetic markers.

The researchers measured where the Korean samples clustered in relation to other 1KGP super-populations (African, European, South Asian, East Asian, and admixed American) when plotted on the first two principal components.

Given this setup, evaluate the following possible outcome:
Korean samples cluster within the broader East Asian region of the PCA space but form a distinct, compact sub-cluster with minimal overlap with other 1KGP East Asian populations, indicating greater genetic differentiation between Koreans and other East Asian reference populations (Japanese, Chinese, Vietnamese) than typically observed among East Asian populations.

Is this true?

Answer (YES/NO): YES